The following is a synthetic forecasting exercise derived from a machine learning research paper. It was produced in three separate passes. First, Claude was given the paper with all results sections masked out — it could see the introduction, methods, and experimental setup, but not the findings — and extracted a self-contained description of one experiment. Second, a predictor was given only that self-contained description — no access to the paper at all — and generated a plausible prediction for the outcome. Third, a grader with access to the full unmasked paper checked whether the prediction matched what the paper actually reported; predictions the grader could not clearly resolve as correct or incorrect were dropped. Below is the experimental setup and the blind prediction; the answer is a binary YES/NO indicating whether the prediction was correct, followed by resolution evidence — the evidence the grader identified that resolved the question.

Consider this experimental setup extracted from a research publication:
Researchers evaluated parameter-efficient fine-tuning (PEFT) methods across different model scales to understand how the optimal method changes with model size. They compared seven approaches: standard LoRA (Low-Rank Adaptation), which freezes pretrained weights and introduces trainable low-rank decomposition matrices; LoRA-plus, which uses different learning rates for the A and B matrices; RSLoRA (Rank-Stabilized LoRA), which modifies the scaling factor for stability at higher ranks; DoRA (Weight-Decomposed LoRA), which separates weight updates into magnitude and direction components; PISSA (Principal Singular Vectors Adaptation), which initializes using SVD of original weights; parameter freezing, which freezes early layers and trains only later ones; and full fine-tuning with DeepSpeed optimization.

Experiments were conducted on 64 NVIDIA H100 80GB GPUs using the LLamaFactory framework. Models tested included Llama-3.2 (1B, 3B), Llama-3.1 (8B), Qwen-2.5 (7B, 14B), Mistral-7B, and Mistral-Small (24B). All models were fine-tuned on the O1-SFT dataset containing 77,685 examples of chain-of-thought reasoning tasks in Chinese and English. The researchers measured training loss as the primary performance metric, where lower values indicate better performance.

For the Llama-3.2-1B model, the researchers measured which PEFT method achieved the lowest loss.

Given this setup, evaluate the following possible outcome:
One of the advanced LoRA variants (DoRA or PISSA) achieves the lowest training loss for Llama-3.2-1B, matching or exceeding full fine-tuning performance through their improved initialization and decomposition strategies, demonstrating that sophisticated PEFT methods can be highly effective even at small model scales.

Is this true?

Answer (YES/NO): NO